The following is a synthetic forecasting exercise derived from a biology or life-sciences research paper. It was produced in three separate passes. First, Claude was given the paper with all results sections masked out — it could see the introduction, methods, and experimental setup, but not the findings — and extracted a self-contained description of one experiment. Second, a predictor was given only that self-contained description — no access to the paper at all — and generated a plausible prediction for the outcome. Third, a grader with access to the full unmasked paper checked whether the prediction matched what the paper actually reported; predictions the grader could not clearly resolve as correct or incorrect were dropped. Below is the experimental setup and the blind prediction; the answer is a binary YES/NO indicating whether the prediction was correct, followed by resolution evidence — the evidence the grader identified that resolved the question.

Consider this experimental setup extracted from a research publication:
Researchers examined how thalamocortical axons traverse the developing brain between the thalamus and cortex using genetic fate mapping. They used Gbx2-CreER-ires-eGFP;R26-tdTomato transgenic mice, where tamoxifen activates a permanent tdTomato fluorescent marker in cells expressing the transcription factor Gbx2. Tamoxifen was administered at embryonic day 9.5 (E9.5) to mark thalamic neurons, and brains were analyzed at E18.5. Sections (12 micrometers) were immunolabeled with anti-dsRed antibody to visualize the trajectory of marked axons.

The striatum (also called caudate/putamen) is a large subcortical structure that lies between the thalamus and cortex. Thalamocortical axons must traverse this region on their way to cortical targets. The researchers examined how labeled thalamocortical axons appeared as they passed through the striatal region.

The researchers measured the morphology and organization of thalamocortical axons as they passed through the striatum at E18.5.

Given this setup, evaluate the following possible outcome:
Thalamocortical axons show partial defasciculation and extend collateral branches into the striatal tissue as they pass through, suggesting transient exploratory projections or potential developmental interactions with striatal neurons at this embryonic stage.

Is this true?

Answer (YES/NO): NO